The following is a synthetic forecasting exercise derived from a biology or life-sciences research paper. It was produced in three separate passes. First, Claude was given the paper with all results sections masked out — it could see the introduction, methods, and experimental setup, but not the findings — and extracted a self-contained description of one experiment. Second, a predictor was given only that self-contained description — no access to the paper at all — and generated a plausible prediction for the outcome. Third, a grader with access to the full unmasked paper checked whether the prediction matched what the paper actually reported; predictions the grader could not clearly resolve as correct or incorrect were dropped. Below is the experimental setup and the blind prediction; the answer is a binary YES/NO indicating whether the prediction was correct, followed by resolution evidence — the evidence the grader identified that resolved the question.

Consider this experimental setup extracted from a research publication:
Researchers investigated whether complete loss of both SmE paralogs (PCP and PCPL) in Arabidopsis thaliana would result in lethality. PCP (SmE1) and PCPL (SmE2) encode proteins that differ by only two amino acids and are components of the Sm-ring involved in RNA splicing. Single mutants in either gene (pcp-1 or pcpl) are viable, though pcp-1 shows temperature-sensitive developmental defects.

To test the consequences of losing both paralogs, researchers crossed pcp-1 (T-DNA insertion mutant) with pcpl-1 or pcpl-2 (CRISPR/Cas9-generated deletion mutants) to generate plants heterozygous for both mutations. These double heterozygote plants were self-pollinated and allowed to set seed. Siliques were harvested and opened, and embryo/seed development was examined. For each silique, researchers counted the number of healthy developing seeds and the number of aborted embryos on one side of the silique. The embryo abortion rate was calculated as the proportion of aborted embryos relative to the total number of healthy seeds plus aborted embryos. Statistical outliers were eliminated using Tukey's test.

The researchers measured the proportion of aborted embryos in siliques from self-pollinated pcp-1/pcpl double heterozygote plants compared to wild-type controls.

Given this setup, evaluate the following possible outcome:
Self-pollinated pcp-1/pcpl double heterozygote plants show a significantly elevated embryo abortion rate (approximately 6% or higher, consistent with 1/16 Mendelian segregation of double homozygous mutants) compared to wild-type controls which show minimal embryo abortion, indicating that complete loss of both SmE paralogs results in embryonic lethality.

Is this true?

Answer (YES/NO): NO